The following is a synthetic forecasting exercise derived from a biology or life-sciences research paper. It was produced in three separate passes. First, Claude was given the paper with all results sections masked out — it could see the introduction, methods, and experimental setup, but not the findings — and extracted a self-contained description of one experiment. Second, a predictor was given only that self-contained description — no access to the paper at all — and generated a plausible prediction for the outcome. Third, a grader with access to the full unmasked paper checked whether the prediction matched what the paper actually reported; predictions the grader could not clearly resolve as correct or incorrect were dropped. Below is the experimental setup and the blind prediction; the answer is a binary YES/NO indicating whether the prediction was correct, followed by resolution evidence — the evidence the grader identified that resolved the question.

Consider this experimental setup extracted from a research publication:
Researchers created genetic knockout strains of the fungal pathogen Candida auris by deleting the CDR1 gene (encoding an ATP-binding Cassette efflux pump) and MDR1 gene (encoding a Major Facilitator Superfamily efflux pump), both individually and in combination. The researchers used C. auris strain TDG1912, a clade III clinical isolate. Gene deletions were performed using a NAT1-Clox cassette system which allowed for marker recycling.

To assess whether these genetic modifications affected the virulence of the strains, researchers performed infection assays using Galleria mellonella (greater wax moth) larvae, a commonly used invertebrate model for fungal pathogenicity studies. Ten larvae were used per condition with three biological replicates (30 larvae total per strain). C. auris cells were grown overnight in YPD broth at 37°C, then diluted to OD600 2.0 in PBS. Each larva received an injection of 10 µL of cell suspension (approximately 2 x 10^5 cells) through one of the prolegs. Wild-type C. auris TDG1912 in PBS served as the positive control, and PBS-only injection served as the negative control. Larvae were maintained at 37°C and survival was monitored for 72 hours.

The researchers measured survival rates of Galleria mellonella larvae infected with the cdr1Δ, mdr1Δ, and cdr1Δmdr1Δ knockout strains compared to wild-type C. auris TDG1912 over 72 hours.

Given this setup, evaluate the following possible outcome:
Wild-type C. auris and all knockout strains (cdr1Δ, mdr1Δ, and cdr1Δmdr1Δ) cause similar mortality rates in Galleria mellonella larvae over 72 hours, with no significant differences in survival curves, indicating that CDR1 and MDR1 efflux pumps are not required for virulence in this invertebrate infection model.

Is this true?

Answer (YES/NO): NO